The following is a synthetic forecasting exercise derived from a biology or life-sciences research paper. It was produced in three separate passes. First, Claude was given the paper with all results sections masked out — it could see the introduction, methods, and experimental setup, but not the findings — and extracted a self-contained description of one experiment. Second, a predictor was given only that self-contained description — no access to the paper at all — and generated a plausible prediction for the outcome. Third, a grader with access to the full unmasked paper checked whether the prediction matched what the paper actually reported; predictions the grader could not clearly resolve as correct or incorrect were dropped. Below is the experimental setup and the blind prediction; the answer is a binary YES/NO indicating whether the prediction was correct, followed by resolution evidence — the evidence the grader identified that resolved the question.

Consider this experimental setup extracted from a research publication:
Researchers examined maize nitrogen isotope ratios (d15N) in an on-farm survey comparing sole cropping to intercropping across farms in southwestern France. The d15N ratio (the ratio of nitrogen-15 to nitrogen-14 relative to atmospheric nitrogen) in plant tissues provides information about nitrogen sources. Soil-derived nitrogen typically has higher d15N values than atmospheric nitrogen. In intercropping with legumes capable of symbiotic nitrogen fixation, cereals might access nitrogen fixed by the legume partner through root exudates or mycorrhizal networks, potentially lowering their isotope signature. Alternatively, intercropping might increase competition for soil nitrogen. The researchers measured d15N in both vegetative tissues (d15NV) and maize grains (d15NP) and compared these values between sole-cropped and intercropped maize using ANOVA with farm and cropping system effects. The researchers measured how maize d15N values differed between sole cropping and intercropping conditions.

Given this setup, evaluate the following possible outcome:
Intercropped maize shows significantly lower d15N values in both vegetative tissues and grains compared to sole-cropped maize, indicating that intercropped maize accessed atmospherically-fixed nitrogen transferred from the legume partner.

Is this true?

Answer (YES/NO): NO